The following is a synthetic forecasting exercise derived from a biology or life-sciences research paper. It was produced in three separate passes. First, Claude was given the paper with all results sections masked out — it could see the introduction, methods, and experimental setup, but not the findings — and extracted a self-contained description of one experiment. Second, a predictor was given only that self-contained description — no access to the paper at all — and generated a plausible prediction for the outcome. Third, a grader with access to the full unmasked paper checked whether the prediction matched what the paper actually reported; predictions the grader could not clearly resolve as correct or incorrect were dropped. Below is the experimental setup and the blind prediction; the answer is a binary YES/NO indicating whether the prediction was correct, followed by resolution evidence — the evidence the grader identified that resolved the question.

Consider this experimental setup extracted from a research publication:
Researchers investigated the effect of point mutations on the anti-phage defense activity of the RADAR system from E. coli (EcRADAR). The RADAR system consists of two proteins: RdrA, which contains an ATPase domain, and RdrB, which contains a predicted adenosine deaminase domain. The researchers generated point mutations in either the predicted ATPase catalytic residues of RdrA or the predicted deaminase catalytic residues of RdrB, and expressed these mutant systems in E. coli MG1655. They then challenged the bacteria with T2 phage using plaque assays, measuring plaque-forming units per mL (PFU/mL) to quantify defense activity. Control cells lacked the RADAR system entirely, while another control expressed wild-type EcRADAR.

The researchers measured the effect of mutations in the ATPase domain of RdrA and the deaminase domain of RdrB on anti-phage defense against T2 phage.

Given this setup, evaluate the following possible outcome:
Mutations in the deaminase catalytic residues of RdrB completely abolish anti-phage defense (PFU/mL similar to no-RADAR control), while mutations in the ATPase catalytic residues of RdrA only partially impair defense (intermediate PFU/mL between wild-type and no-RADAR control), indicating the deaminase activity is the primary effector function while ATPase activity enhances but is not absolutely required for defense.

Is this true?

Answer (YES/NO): NO